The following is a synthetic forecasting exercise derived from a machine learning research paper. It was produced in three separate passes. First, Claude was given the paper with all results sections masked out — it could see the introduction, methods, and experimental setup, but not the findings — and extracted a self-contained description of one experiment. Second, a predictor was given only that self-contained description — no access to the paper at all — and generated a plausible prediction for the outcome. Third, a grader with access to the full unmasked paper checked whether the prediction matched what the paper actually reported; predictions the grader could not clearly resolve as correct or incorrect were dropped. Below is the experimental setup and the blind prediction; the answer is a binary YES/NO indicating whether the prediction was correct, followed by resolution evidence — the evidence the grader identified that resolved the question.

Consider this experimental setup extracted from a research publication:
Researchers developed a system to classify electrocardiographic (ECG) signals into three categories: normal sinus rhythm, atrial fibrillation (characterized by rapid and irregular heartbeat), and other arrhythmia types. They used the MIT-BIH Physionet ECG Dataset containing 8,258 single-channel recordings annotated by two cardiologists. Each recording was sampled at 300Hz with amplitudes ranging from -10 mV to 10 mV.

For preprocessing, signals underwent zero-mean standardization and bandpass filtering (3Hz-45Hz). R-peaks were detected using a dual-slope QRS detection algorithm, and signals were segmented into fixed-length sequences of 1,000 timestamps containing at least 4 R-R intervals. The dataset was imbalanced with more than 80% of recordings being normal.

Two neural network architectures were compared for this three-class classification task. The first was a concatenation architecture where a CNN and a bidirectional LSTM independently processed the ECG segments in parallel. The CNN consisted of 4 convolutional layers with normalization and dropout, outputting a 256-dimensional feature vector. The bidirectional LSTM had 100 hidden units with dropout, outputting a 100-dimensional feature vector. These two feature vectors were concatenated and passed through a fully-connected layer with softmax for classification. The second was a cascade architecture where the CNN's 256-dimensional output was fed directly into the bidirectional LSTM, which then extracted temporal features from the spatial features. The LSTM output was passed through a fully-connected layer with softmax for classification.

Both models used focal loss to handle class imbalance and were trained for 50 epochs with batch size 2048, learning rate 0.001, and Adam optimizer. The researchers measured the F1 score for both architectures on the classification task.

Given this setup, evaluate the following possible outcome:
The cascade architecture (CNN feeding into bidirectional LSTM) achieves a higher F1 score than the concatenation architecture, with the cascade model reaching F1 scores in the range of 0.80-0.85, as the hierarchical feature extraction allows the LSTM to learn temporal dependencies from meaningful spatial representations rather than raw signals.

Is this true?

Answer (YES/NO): YES